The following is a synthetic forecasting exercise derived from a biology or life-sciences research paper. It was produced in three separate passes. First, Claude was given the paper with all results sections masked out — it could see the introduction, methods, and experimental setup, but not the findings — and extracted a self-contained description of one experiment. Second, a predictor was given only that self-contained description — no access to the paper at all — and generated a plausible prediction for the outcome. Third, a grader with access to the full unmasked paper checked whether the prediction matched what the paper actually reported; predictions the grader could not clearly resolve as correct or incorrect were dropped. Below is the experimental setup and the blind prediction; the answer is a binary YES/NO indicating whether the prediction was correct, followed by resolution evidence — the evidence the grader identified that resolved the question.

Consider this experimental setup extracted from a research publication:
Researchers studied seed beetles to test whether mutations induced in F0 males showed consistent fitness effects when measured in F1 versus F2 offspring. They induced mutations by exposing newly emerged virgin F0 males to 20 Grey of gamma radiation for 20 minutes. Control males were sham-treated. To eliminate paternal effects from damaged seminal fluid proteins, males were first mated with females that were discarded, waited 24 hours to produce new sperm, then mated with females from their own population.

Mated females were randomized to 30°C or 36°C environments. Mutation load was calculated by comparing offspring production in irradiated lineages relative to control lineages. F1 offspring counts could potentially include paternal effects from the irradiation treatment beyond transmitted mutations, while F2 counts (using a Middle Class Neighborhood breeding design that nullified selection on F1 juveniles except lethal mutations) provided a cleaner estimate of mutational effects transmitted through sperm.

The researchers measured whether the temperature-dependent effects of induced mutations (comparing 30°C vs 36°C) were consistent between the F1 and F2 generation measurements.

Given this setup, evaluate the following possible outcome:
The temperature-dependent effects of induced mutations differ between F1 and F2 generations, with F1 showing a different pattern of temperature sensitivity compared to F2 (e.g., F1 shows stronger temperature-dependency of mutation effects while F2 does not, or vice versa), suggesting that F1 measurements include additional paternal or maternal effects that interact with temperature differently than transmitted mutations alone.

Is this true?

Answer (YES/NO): NO